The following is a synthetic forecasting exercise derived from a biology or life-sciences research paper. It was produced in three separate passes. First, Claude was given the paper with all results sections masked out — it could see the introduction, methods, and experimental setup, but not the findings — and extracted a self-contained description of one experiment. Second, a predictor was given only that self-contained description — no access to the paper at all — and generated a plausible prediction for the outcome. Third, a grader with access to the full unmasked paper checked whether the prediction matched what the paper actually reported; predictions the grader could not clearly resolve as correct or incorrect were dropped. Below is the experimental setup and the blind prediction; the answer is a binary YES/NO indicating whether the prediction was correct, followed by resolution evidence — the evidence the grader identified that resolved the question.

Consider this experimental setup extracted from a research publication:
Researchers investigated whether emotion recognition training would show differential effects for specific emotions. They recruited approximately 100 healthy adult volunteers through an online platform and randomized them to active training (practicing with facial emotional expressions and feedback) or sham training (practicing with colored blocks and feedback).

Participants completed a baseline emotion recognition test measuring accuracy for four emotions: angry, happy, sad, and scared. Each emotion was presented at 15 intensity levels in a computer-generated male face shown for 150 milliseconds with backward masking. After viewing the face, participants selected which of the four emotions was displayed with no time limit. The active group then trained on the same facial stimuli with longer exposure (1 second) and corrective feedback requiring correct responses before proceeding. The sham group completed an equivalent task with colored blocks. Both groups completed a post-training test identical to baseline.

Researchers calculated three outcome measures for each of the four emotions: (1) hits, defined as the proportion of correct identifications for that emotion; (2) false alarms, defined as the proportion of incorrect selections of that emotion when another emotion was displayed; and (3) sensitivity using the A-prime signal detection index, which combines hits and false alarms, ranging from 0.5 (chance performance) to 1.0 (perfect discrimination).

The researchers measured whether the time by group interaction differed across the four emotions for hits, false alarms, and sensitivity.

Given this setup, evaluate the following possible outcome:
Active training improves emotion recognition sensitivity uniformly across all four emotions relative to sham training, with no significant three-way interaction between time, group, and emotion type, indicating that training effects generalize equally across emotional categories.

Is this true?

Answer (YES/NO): NO